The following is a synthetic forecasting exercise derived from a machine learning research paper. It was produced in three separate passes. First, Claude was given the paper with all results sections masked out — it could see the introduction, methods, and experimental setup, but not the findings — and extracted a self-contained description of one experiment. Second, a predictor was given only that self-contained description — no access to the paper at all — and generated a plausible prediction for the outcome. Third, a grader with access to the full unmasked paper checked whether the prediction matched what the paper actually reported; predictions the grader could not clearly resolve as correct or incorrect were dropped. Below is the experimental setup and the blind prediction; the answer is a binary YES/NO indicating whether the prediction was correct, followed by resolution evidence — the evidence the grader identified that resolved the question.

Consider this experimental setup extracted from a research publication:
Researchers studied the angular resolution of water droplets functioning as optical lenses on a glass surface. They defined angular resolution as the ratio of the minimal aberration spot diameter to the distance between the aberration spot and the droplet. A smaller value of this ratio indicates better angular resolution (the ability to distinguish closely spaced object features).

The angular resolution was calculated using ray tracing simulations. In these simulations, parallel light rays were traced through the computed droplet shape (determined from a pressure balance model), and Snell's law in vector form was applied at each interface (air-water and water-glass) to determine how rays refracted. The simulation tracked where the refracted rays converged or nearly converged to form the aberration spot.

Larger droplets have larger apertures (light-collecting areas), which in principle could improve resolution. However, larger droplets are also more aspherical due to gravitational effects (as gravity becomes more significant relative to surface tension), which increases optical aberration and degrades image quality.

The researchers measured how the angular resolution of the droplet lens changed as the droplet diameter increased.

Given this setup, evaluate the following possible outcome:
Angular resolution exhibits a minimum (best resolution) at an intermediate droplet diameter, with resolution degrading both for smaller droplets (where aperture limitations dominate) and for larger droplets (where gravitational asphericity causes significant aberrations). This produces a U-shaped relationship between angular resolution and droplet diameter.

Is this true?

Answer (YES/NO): NO